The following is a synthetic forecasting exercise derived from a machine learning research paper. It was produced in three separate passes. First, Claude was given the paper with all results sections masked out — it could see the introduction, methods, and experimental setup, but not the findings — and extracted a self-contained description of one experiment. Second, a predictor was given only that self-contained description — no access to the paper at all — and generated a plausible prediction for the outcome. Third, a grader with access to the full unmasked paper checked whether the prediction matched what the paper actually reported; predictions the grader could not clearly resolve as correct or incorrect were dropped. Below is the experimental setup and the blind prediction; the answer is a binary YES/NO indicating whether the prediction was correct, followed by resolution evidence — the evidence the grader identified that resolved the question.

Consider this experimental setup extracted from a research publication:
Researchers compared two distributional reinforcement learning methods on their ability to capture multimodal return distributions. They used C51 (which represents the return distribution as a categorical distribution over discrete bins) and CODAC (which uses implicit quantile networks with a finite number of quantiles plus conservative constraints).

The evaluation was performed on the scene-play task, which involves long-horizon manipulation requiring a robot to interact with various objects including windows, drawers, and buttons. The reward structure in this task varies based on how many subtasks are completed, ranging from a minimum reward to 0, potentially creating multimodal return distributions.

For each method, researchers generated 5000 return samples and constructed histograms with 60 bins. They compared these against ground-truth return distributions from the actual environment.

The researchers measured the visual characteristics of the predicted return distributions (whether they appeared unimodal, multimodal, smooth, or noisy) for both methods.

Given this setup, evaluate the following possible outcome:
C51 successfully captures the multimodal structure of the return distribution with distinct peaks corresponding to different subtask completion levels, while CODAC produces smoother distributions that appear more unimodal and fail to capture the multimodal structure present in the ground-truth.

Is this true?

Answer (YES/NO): NO